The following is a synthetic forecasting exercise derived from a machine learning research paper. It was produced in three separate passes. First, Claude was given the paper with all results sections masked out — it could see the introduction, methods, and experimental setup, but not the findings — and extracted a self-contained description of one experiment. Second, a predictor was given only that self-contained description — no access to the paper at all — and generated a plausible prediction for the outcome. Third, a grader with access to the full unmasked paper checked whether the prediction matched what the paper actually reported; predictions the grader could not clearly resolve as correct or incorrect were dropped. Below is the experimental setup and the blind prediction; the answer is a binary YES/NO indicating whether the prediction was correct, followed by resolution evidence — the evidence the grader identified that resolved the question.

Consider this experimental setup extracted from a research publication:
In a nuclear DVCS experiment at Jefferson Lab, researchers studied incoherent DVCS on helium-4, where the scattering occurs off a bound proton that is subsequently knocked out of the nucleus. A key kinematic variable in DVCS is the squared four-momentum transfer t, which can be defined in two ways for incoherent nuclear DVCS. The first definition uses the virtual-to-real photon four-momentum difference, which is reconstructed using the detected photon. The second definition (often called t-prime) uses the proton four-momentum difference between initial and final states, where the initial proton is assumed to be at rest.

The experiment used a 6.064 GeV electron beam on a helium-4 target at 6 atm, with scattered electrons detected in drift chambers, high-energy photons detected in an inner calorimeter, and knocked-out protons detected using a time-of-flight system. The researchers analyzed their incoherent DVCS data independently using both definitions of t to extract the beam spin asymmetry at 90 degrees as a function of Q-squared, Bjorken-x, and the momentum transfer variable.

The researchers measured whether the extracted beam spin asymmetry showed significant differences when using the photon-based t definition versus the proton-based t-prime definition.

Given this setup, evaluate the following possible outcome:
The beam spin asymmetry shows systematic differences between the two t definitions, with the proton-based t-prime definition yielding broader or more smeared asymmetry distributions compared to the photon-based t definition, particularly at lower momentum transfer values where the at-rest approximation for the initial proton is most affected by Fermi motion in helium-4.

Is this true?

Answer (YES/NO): NO